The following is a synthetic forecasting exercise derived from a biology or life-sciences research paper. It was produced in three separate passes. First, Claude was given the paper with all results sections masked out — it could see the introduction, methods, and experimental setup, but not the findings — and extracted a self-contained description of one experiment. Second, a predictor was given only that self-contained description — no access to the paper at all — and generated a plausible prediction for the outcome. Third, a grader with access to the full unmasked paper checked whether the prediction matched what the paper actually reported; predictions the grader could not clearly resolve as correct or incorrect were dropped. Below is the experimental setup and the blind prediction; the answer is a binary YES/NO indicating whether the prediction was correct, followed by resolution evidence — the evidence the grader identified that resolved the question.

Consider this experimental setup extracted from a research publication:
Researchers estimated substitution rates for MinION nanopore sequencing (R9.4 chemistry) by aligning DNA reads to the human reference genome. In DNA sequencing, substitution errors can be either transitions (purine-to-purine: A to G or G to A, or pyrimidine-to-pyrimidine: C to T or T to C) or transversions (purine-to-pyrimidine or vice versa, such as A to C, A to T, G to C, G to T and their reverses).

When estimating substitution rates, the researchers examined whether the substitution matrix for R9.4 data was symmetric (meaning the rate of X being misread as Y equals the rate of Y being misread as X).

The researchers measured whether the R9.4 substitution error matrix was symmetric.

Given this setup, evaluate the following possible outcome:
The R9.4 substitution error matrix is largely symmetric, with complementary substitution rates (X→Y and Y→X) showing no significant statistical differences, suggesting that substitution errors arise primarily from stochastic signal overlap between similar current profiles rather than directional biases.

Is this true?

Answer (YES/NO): NO